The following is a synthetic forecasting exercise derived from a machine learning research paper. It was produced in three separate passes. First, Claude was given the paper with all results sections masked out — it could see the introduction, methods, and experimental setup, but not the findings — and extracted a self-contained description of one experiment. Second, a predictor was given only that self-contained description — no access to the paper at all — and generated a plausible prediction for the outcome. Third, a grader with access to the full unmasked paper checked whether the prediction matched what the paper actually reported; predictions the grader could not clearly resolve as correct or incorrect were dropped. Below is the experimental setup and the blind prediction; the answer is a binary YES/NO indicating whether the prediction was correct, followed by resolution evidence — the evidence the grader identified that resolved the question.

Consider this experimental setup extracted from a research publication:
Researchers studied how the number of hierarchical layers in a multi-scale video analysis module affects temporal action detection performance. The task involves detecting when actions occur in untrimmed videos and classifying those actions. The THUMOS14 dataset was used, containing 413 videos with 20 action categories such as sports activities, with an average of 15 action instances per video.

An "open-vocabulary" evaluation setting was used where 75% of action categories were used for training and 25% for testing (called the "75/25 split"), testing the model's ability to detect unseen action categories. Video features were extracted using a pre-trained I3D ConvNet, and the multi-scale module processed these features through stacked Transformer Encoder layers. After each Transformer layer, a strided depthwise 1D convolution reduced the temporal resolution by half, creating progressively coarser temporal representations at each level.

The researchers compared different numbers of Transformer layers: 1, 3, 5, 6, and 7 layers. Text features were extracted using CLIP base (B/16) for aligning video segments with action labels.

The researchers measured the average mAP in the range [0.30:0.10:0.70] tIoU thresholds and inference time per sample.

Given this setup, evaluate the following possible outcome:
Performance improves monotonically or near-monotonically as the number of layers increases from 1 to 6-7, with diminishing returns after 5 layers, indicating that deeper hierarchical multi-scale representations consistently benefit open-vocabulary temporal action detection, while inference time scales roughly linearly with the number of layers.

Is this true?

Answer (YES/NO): NO